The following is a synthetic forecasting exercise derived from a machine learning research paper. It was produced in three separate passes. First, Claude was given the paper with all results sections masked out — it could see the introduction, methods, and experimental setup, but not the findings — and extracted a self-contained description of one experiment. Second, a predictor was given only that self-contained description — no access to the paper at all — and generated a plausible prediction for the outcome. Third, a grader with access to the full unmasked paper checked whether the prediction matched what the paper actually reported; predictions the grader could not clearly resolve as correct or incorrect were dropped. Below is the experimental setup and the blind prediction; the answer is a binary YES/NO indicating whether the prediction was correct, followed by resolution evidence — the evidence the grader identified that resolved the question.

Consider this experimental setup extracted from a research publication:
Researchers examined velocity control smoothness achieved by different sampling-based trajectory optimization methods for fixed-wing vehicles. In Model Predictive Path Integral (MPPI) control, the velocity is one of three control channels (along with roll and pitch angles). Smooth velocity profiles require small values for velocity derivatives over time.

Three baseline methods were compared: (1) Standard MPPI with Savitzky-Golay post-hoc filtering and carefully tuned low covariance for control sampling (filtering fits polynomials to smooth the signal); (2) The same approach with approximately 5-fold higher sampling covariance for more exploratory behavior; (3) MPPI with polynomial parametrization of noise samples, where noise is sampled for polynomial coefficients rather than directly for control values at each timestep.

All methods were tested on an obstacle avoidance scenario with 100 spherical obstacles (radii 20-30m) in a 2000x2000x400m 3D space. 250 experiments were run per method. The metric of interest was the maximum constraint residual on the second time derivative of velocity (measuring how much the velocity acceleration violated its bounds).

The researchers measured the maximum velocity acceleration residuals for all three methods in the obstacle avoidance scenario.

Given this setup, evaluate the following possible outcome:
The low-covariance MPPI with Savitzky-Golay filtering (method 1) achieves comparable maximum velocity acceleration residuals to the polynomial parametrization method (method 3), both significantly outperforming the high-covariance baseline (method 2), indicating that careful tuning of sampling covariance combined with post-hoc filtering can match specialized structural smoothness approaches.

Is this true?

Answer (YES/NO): NO